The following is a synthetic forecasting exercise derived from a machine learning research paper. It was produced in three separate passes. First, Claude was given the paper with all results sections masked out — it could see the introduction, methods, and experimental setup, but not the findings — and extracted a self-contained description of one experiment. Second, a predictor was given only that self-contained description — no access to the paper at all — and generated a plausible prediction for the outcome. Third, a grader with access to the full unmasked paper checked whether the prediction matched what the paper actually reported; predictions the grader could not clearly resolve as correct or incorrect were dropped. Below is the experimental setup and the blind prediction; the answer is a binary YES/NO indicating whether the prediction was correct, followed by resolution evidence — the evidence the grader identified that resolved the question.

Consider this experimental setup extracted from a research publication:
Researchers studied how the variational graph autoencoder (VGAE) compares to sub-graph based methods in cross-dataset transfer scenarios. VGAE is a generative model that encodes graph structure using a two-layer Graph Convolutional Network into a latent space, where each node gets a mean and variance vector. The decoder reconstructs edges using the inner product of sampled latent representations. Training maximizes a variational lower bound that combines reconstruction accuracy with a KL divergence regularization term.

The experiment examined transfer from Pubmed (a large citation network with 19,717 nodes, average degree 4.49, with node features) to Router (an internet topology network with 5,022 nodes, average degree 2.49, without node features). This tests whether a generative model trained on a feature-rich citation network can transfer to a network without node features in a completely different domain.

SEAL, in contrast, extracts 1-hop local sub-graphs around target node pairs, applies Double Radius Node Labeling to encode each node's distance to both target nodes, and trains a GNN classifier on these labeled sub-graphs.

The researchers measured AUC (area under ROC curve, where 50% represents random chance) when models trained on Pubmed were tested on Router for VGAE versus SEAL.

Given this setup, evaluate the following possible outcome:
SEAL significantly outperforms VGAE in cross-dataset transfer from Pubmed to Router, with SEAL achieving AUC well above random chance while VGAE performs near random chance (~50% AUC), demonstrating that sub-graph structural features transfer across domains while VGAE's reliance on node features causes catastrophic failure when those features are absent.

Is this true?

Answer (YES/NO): YES